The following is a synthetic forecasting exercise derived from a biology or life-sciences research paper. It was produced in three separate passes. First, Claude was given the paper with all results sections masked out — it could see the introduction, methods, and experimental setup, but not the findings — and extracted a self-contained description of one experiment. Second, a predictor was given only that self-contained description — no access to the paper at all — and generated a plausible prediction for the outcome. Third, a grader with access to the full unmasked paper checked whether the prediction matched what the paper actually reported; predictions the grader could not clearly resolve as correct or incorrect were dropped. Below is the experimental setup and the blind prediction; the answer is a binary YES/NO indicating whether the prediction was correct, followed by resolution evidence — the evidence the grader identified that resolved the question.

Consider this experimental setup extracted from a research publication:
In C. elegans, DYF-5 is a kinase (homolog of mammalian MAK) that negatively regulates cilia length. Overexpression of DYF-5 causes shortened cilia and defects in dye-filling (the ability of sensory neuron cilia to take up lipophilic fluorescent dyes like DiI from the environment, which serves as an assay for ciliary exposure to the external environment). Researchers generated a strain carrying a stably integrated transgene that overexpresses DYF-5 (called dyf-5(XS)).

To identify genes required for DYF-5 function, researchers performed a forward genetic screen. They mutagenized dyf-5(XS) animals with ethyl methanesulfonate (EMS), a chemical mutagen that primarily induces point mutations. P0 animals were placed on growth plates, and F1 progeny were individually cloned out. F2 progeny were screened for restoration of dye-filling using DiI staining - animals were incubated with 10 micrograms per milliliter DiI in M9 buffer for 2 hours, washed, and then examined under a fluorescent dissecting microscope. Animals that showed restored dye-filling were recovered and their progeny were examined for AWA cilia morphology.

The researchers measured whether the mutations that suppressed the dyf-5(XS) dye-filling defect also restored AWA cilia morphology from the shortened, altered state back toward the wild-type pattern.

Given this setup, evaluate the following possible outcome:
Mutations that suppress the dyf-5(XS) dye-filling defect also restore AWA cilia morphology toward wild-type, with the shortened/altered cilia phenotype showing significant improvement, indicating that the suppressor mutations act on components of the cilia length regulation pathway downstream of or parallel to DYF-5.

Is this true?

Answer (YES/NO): NO